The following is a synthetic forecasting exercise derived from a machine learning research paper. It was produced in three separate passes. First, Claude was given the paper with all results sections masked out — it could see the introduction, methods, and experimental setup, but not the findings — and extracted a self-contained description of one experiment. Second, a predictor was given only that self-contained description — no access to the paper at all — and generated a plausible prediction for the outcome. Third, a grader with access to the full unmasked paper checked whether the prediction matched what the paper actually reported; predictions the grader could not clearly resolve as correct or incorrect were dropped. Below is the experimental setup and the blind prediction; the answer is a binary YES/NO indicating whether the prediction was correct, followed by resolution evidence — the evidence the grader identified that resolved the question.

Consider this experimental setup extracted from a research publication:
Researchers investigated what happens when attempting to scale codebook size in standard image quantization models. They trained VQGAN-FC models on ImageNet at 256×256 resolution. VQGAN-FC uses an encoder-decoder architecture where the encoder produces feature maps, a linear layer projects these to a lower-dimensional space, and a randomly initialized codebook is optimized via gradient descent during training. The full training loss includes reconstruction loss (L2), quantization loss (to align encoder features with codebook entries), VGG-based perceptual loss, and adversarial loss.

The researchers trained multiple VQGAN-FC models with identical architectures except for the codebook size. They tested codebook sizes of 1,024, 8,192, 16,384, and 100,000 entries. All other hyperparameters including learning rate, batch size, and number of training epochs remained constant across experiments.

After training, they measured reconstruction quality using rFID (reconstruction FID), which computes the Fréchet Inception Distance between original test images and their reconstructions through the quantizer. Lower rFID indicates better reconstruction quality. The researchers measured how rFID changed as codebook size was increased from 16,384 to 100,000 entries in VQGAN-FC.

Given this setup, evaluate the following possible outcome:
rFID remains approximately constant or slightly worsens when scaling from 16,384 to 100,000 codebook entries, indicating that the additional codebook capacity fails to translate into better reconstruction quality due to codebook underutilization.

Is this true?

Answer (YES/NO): YES